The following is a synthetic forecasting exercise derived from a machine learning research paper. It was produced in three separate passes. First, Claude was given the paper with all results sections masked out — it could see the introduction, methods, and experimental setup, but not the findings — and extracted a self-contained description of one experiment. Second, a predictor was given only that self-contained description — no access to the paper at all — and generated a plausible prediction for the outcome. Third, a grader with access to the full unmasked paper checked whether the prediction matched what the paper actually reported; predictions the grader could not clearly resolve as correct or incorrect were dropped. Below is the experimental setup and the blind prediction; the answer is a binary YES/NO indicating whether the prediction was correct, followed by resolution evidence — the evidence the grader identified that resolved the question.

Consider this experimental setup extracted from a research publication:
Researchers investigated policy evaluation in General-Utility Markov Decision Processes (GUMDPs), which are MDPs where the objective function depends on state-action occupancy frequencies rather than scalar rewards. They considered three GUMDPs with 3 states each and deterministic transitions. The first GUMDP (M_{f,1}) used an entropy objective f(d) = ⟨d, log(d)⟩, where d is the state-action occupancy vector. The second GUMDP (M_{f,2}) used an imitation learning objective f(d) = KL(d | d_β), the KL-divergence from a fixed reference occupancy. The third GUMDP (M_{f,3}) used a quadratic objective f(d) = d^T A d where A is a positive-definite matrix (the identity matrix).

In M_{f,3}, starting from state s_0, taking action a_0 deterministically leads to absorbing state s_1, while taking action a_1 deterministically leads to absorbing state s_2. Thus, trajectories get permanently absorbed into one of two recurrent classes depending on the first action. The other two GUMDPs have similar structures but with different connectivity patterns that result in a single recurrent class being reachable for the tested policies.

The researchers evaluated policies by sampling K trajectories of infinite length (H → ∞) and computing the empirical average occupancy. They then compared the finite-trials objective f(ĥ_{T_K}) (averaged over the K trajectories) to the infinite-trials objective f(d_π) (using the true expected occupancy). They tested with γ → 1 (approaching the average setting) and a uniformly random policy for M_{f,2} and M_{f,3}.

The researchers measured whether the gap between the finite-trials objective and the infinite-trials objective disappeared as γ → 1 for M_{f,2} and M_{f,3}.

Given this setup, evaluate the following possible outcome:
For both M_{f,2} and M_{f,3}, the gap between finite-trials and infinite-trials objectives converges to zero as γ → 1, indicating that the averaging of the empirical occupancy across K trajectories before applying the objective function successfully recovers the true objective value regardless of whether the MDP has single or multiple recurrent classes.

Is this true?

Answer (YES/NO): NO